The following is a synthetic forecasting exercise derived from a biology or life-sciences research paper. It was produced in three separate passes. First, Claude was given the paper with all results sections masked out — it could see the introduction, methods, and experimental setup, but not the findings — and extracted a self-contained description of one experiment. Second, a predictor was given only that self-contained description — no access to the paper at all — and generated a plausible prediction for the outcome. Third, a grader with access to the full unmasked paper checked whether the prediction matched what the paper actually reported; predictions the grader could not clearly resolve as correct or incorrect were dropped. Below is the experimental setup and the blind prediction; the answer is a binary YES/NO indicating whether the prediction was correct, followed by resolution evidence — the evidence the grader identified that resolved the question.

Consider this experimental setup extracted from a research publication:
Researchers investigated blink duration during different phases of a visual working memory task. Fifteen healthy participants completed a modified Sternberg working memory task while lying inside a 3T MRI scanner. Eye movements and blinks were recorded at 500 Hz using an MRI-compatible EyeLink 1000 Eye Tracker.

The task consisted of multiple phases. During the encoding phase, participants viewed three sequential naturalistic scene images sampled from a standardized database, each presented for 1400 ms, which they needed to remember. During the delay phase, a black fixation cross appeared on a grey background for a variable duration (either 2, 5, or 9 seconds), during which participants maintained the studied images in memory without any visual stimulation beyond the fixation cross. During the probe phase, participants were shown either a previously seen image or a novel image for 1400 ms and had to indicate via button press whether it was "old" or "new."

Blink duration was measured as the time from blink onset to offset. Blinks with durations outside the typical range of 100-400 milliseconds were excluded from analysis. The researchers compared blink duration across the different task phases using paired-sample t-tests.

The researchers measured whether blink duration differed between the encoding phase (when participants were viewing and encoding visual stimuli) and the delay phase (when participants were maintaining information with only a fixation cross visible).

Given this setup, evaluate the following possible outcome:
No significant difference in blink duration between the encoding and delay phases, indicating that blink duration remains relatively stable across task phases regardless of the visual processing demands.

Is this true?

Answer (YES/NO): NO